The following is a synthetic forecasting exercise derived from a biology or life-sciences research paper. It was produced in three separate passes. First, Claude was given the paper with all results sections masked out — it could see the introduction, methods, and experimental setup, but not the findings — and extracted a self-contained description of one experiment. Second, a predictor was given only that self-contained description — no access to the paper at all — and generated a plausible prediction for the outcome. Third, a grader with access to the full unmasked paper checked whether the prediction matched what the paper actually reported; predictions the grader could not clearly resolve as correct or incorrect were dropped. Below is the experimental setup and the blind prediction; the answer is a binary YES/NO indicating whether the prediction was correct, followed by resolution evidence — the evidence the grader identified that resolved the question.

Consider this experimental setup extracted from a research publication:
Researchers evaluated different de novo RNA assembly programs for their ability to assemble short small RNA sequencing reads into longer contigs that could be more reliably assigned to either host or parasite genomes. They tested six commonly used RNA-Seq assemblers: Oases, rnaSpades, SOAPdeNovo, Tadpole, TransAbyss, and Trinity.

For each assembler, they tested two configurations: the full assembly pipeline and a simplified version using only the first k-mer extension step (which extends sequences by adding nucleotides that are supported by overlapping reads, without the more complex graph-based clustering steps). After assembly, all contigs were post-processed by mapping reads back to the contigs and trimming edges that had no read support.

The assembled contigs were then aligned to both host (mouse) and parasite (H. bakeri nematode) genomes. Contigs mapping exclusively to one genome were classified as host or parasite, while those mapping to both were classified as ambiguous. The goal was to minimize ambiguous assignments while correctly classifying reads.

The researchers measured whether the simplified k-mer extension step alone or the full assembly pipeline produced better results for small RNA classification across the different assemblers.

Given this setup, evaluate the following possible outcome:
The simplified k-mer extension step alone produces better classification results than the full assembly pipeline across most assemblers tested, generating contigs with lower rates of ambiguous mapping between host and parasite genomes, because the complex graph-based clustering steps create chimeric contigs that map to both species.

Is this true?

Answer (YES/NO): NO